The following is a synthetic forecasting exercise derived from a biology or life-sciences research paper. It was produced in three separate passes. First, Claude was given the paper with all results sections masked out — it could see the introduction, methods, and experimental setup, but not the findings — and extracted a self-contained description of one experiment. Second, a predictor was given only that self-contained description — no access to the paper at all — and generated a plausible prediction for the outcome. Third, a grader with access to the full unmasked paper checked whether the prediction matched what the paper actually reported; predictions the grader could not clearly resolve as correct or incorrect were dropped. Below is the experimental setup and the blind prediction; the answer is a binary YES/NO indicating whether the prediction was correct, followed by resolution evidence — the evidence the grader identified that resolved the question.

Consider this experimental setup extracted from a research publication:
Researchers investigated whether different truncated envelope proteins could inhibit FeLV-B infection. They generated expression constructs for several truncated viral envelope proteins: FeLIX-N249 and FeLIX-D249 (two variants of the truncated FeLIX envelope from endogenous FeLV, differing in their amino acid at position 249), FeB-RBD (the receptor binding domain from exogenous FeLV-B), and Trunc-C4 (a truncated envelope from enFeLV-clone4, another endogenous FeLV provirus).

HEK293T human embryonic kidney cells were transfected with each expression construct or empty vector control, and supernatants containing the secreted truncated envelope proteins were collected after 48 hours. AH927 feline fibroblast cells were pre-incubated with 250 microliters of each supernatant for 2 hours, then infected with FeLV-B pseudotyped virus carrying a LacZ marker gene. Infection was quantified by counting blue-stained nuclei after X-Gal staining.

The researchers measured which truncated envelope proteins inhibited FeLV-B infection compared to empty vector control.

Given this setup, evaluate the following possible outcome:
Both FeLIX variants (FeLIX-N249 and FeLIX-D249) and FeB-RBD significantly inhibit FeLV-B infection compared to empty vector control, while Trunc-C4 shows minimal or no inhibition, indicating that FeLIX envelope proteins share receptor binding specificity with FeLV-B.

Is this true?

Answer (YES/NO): NO